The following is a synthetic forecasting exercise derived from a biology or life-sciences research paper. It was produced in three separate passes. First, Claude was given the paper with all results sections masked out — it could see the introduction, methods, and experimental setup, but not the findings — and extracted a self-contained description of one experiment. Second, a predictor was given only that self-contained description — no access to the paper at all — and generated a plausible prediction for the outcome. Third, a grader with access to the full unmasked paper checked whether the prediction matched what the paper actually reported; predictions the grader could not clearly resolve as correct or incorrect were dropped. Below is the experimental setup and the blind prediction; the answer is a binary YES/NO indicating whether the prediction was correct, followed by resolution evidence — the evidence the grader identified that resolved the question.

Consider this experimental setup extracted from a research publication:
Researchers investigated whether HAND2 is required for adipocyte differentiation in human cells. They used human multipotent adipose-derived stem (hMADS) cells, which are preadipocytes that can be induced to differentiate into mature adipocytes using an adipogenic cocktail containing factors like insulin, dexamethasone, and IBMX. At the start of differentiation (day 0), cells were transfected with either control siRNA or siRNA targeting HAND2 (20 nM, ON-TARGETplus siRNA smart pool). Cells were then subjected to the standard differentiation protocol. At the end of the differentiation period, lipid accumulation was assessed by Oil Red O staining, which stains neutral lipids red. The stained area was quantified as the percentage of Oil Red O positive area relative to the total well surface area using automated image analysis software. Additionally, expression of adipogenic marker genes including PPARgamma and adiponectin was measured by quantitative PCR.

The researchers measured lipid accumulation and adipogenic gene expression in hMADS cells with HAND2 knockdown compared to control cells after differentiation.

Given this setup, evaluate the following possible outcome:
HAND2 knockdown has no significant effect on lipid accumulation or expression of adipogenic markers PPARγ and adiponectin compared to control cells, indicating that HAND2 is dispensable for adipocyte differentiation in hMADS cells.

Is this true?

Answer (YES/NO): NO